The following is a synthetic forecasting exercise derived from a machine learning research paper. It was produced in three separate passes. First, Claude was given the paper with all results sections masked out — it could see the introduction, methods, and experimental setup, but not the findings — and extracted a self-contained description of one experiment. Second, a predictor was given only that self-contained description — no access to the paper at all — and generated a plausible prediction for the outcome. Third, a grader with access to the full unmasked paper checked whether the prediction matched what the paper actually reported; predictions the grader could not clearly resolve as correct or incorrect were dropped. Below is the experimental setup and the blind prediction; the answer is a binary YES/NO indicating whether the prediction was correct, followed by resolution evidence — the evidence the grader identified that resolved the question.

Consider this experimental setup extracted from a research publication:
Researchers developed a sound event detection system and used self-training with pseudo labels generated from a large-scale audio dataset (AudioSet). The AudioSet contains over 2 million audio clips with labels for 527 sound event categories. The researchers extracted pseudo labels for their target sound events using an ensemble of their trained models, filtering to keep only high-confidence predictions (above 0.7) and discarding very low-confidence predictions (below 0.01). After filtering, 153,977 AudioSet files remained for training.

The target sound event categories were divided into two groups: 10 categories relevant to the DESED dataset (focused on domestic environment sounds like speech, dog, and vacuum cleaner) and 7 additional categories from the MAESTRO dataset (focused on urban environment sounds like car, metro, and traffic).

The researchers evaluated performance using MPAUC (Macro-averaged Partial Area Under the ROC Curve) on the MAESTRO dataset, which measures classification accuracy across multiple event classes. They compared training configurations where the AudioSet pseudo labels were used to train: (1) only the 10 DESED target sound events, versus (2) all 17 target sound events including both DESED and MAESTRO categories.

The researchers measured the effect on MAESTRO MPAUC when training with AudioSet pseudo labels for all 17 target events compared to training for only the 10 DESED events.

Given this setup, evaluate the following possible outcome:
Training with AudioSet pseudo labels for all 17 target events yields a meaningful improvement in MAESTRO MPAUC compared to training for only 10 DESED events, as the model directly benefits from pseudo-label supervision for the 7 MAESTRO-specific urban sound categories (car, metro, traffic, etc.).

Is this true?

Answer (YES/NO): NO